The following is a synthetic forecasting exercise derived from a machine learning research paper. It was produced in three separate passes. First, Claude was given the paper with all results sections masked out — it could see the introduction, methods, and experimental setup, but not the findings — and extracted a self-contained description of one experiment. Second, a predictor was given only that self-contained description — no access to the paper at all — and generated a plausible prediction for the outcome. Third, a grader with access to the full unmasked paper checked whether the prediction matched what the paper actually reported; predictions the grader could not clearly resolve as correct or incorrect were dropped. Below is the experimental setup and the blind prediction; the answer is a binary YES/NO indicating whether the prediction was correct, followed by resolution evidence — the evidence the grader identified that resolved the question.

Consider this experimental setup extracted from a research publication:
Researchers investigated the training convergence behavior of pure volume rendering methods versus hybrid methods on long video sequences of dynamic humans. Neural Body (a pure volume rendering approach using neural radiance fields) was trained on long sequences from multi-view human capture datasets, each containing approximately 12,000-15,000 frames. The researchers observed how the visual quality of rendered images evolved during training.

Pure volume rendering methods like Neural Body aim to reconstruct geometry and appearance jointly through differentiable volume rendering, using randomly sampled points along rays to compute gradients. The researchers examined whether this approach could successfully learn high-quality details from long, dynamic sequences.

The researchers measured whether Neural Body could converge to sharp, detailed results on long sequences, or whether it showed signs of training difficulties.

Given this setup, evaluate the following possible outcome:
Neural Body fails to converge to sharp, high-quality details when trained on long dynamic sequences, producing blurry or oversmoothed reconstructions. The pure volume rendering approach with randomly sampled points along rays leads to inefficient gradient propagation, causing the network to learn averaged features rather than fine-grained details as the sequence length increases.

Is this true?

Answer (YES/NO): YES